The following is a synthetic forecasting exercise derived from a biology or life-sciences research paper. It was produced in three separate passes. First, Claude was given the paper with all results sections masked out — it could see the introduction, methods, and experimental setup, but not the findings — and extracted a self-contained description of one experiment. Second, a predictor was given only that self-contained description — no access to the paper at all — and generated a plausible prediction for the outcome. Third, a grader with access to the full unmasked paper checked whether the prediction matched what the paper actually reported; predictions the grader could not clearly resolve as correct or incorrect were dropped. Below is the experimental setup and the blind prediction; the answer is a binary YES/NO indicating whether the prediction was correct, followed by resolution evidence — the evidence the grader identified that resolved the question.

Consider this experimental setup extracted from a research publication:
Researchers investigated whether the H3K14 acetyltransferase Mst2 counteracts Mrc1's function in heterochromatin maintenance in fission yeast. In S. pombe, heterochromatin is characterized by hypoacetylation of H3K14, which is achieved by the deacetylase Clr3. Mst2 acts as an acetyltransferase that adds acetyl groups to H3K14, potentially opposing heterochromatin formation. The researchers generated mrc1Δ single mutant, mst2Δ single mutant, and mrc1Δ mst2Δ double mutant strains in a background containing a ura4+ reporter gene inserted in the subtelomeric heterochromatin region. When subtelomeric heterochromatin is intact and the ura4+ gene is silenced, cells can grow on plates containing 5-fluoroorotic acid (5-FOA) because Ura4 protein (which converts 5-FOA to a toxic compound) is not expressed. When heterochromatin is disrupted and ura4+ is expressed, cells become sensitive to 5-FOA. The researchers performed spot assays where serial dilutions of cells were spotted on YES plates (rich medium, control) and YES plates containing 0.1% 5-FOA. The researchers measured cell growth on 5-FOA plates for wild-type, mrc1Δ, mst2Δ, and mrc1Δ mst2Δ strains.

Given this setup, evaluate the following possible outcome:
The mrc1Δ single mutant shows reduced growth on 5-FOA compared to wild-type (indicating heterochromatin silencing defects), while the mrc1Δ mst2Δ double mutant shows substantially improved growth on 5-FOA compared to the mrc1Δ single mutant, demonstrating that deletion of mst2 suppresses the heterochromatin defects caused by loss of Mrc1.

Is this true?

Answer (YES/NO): YES